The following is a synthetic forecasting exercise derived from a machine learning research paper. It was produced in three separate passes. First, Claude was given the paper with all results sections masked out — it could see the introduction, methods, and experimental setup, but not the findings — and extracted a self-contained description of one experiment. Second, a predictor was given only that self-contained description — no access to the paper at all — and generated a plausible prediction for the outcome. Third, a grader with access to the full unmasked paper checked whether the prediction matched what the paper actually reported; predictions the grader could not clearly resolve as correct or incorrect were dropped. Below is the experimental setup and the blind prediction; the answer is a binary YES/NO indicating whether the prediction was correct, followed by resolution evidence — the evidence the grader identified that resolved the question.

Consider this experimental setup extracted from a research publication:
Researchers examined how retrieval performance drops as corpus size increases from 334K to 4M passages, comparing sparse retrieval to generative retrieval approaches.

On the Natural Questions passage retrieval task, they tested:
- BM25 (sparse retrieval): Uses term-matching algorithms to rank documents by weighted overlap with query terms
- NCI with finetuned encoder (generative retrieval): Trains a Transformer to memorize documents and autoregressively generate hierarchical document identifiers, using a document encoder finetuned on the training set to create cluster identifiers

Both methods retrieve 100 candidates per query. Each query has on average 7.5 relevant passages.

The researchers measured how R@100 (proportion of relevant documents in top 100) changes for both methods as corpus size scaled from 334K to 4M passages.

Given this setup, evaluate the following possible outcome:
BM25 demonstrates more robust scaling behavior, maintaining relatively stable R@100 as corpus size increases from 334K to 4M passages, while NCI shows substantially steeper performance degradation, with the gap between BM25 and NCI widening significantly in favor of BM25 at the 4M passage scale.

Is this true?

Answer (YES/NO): YES